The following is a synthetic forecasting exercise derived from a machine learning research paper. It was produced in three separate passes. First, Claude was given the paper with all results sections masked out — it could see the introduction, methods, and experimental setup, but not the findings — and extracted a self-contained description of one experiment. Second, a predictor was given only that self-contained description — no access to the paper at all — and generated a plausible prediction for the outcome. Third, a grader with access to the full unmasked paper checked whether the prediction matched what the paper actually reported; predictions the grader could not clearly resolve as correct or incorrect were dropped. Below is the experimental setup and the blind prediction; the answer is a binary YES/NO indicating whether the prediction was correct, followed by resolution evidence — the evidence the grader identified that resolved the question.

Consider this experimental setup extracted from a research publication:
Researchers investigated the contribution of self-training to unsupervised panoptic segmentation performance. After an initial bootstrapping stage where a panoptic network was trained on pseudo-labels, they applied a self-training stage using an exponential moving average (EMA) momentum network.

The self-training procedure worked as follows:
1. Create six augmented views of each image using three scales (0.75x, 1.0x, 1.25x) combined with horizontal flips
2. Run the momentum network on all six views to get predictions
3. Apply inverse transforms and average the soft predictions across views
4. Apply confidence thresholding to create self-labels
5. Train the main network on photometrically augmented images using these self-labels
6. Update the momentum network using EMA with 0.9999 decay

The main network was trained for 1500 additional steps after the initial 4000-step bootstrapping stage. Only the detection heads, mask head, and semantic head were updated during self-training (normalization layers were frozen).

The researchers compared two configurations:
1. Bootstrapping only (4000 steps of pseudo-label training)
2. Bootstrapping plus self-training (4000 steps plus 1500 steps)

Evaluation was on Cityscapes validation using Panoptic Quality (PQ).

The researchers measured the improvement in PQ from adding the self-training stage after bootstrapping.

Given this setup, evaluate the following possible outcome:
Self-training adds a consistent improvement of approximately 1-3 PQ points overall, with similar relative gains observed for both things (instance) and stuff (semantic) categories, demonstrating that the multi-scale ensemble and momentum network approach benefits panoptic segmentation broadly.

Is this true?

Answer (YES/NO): YES